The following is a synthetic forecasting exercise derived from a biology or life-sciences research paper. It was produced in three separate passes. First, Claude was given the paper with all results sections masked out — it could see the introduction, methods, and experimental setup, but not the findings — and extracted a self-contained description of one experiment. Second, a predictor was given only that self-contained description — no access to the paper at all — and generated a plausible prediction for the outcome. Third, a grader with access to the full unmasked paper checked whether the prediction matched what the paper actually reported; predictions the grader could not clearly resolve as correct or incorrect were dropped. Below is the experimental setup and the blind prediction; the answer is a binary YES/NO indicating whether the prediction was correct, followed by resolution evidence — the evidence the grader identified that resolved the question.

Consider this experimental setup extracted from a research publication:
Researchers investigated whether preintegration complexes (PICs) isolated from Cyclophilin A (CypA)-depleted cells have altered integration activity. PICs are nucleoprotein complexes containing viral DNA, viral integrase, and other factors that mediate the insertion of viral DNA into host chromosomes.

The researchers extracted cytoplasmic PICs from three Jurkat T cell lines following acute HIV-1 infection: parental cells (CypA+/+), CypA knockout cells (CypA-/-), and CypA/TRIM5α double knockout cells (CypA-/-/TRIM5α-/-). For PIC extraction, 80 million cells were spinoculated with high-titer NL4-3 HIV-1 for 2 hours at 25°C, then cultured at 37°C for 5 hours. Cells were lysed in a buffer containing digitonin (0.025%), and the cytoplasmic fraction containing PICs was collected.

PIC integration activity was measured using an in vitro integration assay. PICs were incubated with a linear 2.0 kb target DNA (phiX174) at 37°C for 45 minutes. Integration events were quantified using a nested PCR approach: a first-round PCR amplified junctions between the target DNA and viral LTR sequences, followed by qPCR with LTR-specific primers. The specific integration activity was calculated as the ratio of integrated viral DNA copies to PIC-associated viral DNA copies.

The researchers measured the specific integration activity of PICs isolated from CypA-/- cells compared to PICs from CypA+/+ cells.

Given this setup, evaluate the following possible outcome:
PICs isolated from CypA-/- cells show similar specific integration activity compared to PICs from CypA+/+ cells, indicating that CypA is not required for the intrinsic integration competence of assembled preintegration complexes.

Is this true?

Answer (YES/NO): NO